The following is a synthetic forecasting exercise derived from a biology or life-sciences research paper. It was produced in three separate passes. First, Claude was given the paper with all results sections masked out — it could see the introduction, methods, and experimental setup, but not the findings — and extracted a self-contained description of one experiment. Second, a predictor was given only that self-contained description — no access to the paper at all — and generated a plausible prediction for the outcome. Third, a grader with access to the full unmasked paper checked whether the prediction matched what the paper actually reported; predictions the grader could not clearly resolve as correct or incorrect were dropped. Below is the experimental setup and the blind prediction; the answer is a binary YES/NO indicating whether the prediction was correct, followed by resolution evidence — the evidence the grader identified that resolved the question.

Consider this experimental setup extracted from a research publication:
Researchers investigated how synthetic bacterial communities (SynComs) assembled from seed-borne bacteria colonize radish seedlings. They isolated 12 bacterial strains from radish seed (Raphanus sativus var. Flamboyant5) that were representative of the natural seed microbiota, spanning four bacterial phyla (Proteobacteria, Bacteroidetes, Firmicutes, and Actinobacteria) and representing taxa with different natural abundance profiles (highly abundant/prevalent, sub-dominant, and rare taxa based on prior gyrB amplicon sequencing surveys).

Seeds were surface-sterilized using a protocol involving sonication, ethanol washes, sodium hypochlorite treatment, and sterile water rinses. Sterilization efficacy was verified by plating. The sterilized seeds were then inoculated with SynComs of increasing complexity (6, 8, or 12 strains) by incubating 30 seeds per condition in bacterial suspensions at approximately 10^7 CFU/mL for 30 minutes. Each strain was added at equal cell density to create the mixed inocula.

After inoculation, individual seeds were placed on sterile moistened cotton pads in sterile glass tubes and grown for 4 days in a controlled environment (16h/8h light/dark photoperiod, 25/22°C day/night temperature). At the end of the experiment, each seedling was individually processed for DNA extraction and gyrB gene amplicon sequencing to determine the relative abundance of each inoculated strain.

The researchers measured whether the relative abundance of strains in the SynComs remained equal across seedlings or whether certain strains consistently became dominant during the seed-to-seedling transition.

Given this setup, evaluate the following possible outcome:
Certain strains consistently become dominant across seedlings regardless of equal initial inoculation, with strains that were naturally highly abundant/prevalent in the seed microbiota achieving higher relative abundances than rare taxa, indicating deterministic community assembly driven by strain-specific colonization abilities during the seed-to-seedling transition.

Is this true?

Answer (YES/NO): NO